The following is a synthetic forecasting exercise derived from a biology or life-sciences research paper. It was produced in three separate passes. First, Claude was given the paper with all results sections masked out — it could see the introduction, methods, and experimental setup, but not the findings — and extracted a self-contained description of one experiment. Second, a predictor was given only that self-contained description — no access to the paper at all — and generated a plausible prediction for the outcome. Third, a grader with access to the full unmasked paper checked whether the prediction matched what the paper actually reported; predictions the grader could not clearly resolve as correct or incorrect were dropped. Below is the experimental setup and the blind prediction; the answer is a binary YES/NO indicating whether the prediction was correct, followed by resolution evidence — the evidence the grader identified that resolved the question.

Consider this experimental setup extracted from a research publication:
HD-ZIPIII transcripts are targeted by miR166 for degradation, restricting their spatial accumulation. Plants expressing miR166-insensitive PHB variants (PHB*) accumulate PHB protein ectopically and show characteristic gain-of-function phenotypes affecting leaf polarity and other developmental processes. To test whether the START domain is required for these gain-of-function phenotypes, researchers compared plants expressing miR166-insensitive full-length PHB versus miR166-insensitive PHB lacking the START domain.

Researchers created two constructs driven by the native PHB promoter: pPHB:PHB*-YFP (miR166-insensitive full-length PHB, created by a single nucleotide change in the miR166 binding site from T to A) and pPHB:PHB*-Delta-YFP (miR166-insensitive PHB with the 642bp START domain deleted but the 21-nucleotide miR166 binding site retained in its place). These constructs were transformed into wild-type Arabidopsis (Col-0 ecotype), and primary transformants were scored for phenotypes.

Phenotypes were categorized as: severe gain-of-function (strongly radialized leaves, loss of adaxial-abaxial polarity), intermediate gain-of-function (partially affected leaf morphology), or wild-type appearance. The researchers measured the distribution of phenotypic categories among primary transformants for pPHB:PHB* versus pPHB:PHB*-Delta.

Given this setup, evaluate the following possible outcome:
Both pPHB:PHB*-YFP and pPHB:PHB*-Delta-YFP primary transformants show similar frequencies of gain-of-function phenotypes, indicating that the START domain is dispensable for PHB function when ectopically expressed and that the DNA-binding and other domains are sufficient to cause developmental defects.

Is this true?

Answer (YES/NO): NO